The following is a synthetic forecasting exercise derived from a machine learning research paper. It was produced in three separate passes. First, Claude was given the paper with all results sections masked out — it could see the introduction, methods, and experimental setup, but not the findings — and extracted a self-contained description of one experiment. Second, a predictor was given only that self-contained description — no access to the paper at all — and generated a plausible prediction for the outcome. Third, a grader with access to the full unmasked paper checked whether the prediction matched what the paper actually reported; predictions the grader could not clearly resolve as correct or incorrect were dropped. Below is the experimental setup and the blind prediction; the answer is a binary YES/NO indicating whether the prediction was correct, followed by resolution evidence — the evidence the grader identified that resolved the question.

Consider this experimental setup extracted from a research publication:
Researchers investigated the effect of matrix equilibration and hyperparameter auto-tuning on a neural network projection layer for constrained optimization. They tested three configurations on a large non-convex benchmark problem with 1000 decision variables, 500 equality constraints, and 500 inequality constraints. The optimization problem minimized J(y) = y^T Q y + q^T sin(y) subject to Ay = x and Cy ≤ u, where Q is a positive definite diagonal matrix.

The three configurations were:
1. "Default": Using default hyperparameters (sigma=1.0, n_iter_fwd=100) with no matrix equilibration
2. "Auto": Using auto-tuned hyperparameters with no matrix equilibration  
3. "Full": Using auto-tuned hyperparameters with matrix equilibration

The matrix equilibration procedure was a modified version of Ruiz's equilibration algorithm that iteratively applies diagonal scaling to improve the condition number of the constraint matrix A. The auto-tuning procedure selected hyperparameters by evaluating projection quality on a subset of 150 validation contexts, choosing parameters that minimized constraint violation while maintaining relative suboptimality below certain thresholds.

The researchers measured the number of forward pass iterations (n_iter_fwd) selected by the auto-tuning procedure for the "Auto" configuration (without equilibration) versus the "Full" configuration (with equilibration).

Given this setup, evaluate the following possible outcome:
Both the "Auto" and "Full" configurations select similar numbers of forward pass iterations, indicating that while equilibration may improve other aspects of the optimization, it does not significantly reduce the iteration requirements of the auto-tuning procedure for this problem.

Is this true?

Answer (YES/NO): NO